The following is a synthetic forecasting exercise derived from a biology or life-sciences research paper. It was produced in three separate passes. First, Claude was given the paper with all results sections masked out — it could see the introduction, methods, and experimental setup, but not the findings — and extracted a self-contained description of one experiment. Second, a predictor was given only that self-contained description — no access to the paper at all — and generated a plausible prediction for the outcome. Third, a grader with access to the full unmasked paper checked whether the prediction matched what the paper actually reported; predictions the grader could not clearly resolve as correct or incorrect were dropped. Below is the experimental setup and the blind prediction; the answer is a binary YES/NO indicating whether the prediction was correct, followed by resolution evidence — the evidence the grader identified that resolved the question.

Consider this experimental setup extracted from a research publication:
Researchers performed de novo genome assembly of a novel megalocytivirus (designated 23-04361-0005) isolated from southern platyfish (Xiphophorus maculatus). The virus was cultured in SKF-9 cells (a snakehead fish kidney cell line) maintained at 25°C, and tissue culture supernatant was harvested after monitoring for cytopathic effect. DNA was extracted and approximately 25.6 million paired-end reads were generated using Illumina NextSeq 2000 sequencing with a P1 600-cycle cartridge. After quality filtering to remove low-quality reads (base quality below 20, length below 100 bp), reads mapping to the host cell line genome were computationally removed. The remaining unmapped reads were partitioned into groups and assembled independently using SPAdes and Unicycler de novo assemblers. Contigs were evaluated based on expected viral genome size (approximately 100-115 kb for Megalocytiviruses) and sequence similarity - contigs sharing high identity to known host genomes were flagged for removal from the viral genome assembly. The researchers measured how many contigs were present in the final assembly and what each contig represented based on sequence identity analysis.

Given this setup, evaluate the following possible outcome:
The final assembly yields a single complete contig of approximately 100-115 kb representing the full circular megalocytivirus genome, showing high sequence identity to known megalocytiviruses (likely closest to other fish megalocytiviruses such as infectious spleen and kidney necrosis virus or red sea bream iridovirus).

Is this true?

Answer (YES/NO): NO